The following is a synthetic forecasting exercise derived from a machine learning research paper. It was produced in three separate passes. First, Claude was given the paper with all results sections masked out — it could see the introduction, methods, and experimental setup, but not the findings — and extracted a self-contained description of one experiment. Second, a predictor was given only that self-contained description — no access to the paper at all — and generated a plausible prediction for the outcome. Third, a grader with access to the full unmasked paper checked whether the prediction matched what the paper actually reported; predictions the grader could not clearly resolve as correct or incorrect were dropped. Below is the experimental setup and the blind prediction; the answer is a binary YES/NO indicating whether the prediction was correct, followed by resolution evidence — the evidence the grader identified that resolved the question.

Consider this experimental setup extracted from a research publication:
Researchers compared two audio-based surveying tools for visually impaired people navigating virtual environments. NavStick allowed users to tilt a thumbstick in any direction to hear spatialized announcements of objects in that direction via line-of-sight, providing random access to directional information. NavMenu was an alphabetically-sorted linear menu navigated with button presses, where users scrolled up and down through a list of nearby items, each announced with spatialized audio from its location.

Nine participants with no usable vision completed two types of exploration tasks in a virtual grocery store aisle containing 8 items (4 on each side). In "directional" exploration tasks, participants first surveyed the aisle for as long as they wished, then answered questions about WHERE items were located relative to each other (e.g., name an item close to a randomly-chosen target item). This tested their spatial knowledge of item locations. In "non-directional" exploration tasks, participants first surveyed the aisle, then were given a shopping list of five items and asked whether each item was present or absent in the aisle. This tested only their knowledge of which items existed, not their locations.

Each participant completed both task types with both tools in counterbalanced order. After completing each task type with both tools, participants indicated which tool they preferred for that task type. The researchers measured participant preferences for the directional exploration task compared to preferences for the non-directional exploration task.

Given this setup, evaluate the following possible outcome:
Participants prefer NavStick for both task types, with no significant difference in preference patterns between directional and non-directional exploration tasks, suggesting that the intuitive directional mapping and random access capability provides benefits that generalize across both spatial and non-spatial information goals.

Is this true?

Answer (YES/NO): NO